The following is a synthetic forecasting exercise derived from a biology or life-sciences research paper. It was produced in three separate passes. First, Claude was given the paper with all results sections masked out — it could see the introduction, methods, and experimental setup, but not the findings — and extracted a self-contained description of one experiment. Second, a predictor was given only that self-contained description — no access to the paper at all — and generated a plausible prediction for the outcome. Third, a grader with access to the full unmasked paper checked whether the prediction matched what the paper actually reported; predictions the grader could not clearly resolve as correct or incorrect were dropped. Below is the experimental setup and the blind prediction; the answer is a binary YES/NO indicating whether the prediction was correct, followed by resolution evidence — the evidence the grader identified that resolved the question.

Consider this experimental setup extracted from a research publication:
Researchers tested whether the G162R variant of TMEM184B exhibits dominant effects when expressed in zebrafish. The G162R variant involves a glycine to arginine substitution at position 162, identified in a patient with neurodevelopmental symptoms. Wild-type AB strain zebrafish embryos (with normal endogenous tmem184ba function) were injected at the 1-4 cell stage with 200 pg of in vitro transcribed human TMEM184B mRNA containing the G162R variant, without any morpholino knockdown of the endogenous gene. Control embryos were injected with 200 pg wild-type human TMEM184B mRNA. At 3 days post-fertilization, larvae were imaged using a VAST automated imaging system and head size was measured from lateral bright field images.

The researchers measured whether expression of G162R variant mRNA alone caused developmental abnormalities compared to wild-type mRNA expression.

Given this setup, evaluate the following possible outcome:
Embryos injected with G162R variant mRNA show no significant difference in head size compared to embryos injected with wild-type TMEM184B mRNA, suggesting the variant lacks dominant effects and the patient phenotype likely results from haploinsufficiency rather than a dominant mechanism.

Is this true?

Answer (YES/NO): NO